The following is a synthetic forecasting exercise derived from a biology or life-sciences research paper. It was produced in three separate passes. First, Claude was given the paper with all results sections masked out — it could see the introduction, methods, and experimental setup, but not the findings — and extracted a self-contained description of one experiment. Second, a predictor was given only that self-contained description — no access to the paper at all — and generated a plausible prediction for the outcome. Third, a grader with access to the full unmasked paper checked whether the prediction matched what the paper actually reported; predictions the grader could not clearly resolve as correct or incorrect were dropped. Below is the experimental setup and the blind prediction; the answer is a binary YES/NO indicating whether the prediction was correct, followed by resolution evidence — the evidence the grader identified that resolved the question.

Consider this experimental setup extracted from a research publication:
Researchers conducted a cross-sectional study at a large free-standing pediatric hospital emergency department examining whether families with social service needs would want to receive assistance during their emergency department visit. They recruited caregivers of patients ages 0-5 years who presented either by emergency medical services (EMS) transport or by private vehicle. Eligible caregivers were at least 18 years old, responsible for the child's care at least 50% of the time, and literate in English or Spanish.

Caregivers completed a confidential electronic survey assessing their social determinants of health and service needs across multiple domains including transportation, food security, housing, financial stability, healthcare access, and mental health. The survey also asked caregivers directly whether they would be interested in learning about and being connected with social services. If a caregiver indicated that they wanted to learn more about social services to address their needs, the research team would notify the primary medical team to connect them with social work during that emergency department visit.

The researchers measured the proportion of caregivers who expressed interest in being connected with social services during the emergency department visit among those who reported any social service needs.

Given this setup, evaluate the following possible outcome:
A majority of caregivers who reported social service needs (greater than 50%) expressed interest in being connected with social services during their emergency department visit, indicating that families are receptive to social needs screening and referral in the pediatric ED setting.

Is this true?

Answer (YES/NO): NO